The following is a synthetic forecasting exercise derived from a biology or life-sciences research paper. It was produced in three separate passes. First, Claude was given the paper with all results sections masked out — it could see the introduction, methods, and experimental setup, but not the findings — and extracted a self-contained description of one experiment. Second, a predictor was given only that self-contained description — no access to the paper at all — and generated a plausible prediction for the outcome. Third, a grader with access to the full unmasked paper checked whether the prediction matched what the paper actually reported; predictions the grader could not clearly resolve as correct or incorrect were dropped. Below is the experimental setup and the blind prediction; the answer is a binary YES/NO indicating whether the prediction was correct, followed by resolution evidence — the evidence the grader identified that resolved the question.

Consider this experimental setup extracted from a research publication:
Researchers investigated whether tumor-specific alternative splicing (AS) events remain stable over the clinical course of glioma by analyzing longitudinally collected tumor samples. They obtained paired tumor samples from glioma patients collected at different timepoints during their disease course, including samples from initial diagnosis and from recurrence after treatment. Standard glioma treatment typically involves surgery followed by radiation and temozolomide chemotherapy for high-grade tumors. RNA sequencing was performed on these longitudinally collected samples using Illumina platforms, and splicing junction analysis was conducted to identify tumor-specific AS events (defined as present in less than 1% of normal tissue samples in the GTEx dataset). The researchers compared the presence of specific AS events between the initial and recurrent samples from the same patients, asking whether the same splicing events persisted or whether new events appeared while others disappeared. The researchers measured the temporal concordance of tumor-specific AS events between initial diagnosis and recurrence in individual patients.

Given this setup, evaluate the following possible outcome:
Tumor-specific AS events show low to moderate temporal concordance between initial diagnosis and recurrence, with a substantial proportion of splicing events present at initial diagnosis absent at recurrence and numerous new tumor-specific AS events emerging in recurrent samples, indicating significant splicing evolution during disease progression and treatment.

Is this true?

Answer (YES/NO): YES